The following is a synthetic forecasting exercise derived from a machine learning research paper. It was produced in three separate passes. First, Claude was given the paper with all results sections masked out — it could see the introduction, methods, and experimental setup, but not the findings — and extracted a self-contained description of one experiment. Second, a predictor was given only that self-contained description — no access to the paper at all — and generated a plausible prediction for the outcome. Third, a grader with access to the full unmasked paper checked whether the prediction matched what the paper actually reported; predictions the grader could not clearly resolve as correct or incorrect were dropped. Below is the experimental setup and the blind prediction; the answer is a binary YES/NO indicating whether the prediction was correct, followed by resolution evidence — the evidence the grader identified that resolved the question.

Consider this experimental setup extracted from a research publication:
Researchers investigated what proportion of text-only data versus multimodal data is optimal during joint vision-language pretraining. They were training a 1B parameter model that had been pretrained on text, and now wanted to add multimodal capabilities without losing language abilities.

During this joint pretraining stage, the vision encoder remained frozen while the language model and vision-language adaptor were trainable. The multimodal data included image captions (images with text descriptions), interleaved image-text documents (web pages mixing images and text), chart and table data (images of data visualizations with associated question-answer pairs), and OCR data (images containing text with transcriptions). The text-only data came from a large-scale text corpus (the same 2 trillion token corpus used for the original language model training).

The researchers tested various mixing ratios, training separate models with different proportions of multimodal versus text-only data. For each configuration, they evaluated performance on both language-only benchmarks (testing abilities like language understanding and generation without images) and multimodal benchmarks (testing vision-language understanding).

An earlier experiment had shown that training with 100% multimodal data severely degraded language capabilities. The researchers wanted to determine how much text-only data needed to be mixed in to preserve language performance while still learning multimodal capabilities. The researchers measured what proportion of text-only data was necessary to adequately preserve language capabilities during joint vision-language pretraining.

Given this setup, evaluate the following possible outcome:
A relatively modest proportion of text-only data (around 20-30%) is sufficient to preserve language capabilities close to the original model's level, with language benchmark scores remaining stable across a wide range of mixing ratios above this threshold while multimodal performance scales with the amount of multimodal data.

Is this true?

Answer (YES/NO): NO